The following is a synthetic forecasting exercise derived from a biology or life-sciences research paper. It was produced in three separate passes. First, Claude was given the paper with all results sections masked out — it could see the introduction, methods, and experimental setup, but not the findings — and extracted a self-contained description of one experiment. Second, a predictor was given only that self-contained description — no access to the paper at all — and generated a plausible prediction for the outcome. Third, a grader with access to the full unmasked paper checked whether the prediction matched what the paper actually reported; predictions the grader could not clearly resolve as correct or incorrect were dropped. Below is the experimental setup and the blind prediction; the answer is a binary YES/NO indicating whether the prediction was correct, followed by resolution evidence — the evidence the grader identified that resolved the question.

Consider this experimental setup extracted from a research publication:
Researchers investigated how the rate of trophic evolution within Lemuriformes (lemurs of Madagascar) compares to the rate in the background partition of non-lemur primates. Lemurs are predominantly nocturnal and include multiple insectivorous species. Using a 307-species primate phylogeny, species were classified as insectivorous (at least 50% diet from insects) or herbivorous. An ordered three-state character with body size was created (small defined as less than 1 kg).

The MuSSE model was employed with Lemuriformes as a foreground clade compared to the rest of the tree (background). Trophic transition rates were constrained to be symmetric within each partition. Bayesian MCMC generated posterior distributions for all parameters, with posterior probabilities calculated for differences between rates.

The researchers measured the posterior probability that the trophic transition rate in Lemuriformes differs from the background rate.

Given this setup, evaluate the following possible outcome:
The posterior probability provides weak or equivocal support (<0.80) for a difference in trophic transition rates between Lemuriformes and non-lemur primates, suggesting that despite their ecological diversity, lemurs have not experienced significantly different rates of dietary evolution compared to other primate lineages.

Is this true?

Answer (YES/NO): YES